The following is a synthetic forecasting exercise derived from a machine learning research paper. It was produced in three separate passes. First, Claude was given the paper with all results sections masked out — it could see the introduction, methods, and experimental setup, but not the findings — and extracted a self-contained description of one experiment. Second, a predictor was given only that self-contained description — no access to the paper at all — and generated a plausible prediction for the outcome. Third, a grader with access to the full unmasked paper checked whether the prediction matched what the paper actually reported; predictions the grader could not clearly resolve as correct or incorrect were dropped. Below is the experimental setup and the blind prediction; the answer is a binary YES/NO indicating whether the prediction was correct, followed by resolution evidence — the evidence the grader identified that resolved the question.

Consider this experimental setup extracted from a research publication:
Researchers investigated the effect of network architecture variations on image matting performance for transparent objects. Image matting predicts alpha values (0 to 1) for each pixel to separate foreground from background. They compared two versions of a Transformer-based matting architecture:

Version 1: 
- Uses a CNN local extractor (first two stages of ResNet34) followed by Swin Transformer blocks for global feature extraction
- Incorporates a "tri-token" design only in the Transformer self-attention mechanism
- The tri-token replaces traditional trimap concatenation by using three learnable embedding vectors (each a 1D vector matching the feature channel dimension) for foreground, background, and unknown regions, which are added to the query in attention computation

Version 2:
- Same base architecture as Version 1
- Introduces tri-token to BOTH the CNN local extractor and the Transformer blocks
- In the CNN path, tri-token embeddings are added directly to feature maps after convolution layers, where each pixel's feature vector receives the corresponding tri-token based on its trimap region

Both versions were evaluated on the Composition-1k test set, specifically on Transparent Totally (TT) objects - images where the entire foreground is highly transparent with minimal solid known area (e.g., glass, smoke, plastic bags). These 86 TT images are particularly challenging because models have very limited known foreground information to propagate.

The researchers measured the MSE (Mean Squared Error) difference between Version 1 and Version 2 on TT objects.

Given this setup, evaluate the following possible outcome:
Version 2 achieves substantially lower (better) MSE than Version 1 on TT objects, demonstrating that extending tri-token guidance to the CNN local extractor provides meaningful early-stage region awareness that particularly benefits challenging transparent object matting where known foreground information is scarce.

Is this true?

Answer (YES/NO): YES